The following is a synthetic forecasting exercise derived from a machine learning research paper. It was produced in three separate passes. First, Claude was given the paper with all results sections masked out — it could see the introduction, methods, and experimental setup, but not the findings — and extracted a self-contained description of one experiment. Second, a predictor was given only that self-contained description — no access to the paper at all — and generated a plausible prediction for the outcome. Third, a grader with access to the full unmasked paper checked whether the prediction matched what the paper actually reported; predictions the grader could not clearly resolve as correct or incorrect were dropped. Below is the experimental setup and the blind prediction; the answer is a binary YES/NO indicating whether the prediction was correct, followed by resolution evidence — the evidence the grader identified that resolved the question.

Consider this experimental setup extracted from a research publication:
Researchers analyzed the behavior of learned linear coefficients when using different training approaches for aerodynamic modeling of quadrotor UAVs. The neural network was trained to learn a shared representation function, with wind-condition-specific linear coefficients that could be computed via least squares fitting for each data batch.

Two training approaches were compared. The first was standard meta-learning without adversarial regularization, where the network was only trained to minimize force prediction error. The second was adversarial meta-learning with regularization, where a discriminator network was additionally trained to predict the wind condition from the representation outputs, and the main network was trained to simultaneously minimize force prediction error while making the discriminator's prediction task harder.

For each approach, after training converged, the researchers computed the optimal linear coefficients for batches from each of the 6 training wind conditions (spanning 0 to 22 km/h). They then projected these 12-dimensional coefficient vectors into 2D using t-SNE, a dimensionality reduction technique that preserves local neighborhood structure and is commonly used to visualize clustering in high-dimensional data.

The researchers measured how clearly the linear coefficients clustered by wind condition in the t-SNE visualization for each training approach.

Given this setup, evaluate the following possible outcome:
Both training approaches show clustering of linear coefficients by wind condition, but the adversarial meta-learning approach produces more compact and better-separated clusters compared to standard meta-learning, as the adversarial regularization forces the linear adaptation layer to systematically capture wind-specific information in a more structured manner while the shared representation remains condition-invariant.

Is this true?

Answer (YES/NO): YES